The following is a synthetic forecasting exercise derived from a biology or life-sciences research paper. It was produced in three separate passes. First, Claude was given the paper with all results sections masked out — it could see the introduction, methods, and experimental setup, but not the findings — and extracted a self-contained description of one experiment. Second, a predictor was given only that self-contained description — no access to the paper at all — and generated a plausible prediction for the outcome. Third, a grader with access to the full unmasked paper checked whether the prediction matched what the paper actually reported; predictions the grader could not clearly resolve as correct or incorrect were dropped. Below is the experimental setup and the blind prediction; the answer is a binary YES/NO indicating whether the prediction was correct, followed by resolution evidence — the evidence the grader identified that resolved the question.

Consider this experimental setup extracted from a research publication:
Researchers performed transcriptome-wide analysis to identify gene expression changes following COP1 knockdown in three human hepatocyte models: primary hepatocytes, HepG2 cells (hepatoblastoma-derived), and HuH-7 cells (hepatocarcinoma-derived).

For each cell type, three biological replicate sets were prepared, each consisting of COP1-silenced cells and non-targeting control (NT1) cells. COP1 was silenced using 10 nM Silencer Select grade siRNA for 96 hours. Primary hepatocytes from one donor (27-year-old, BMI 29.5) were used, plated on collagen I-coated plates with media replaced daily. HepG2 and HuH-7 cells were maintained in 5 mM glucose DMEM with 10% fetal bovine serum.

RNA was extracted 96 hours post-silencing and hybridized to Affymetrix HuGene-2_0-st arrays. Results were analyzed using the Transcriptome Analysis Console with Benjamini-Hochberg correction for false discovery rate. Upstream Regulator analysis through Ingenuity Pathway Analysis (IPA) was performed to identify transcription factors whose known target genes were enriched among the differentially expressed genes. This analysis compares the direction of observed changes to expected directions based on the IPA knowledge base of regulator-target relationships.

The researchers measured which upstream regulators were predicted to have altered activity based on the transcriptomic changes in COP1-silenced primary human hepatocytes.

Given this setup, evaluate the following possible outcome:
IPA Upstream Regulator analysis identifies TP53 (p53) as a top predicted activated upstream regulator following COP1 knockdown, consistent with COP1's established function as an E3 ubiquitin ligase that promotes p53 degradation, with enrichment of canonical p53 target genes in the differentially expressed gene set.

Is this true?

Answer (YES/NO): NO